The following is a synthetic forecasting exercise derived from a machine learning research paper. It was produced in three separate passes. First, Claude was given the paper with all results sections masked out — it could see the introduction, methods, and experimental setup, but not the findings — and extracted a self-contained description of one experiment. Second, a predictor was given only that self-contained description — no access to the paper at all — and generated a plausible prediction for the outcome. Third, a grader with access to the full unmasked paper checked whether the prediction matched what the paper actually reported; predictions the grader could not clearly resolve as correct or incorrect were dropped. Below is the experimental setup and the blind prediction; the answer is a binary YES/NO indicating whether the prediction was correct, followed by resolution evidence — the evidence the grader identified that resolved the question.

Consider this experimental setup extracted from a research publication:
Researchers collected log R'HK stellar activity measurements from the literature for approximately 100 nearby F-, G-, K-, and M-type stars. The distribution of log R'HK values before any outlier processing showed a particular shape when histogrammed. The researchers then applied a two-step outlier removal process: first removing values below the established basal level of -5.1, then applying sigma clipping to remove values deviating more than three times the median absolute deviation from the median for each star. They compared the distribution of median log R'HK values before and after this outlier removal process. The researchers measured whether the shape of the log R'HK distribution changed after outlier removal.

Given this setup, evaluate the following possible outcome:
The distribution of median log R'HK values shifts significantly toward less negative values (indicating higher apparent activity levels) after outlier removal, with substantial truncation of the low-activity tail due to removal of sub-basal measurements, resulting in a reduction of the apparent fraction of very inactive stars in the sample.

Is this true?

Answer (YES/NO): NO